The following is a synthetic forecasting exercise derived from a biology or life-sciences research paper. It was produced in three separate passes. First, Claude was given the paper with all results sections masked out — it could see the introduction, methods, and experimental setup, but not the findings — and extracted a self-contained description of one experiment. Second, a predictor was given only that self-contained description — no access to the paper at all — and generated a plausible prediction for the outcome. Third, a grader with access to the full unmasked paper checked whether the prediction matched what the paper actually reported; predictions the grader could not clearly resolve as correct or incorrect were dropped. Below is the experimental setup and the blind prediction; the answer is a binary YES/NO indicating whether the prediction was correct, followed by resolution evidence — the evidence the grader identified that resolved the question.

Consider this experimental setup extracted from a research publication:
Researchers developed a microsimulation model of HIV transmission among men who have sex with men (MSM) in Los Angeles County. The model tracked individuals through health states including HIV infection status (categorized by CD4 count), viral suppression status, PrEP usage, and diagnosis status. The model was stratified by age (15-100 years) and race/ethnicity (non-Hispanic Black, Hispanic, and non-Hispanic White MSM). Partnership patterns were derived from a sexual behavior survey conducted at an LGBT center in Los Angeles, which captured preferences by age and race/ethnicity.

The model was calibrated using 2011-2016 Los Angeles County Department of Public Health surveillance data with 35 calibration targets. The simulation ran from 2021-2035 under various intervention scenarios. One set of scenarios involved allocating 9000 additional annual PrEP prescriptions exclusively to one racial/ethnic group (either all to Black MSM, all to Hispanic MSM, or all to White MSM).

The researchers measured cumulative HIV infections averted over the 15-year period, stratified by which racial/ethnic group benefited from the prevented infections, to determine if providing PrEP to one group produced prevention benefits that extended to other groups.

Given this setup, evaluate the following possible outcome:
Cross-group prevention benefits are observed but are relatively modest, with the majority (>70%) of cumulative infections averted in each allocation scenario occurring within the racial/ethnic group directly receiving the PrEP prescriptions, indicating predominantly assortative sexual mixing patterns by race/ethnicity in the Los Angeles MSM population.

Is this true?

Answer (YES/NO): NO